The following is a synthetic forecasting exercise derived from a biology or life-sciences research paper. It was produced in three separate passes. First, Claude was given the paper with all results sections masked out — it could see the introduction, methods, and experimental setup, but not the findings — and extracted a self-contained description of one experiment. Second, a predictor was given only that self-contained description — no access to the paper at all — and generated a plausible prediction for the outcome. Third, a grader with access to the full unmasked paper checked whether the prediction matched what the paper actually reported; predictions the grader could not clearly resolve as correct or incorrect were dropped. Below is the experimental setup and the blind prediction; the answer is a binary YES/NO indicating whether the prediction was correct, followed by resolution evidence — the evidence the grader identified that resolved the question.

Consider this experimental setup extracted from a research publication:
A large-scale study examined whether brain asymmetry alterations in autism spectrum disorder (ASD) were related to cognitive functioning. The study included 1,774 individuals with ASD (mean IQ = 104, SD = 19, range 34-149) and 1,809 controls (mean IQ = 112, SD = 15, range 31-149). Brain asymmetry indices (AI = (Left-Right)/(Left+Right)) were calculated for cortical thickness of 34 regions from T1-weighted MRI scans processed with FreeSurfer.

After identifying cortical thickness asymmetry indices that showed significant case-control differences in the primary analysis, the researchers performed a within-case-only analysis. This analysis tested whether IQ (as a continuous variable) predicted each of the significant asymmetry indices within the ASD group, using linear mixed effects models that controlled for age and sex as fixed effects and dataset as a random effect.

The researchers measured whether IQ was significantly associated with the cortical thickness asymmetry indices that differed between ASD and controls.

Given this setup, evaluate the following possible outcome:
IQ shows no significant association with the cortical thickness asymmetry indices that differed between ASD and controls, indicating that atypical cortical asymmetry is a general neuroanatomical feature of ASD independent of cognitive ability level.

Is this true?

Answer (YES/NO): NO